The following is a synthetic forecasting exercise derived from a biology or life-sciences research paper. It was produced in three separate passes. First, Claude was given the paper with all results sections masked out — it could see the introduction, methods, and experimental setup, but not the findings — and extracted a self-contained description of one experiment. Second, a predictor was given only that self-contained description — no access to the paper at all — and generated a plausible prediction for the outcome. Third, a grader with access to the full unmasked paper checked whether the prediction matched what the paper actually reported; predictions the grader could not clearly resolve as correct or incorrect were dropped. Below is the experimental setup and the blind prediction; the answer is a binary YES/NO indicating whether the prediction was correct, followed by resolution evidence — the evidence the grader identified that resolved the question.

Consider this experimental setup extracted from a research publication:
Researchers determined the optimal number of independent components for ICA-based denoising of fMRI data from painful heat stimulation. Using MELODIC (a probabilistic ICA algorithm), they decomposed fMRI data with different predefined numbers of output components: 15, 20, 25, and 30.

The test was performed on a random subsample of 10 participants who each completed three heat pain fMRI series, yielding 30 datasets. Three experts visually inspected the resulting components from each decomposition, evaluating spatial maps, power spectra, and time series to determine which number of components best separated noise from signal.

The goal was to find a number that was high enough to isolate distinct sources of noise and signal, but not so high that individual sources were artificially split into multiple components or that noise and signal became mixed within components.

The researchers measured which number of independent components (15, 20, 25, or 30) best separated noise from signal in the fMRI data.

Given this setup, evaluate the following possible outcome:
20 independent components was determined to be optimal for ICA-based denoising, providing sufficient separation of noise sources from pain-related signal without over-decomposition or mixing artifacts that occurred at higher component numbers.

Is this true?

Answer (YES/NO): NO